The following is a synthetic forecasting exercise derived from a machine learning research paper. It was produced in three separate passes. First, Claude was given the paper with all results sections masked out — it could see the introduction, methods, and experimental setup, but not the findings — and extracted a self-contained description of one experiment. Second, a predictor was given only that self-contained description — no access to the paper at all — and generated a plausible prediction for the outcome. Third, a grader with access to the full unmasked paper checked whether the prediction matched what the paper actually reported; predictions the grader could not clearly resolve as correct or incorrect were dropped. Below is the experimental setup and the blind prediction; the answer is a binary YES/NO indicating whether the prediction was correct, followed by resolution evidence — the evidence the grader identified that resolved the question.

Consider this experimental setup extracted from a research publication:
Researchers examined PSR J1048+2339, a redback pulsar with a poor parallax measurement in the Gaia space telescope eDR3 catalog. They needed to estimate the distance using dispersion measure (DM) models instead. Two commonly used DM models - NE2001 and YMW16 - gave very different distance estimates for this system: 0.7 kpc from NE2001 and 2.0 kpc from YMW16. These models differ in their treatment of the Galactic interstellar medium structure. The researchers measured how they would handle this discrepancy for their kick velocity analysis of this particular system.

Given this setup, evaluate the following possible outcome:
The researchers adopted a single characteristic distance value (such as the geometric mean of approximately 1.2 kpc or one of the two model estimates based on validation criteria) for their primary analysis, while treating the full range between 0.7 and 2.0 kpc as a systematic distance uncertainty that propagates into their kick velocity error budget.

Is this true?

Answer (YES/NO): NO